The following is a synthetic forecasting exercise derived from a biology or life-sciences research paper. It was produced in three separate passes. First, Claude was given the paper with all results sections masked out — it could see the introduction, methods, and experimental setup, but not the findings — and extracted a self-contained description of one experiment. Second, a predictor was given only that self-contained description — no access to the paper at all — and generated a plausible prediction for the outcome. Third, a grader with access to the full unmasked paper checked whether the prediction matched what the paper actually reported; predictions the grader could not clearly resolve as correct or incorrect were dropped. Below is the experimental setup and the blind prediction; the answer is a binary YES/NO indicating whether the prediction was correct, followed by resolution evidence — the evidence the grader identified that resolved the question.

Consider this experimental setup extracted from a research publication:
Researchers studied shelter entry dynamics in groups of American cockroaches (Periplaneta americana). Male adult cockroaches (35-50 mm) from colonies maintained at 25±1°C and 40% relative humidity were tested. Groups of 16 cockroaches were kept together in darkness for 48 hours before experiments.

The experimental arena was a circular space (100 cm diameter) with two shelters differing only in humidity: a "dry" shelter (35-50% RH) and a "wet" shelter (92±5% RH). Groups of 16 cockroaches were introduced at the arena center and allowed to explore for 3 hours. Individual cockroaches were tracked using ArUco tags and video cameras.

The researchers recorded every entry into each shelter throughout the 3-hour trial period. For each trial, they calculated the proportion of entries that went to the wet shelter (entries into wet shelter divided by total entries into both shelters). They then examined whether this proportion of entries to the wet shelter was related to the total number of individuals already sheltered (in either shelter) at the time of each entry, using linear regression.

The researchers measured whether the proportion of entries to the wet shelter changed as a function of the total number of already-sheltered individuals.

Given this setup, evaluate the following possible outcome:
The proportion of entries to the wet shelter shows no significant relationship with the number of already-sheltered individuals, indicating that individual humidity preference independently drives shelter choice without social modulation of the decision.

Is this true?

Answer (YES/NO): NO